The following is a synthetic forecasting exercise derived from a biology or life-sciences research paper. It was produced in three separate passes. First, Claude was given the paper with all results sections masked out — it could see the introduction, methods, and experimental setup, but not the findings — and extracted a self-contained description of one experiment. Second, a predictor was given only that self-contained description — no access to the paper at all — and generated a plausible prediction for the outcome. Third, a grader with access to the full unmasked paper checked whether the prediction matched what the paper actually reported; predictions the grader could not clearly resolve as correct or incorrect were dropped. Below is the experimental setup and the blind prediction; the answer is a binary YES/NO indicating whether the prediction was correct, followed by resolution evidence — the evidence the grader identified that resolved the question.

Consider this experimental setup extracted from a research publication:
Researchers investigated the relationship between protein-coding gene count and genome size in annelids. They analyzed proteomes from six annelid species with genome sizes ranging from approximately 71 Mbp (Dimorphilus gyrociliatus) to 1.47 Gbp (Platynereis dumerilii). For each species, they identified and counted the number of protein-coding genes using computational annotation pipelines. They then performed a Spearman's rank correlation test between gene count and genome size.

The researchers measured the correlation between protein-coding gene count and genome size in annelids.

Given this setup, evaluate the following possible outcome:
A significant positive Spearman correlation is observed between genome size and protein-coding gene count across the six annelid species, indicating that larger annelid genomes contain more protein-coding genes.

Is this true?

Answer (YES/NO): NO